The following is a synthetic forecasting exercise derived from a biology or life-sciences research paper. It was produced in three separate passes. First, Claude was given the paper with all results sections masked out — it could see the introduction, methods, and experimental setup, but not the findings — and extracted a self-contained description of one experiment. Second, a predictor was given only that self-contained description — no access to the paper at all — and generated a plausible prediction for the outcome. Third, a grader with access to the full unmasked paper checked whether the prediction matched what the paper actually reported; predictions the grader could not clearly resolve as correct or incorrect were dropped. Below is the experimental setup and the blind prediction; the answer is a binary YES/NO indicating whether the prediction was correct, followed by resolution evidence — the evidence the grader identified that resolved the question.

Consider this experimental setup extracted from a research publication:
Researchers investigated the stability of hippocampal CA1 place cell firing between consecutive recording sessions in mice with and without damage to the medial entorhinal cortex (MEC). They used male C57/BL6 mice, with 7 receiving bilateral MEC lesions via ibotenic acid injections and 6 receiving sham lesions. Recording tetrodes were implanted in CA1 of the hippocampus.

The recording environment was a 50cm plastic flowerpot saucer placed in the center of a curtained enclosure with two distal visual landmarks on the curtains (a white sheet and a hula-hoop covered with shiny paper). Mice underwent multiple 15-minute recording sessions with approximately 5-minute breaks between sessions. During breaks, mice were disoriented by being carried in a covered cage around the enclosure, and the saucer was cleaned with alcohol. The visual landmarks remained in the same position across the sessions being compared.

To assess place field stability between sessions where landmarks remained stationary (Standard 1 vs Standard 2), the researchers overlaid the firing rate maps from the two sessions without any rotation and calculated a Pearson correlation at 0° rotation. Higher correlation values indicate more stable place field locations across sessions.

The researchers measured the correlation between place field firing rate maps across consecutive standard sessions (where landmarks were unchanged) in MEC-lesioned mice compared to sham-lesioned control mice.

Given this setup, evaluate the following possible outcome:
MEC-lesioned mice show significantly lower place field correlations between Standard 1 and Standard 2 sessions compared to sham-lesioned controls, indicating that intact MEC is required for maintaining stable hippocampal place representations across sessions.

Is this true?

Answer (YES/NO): NO